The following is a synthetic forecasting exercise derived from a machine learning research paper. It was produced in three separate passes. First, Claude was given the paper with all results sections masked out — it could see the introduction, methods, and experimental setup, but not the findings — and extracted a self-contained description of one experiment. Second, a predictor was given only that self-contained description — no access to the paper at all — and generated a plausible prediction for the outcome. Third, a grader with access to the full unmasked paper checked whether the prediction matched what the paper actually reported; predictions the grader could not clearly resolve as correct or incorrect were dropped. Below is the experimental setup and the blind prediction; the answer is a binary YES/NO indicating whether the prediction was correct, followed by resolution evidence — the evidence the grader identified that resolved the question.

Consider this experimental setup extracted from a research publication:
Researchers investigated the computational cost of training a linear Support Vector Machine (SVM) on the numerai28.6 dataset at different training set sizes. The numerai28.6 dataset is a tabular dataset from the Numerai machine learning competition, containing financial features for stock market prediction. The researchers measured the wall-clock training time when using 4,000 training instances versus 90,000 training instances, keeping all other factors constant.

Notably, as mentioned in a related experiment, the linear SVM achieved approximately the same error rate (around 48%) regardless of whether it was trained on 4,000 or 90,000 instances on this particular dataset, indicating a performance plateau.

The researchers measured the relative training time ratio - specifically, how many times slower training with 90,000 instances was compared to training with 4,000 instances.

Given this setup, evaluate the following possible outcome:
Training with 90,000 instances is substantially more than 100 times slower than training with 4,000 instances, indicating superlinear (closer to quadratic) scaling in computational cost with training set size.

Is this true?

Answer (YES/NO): NO